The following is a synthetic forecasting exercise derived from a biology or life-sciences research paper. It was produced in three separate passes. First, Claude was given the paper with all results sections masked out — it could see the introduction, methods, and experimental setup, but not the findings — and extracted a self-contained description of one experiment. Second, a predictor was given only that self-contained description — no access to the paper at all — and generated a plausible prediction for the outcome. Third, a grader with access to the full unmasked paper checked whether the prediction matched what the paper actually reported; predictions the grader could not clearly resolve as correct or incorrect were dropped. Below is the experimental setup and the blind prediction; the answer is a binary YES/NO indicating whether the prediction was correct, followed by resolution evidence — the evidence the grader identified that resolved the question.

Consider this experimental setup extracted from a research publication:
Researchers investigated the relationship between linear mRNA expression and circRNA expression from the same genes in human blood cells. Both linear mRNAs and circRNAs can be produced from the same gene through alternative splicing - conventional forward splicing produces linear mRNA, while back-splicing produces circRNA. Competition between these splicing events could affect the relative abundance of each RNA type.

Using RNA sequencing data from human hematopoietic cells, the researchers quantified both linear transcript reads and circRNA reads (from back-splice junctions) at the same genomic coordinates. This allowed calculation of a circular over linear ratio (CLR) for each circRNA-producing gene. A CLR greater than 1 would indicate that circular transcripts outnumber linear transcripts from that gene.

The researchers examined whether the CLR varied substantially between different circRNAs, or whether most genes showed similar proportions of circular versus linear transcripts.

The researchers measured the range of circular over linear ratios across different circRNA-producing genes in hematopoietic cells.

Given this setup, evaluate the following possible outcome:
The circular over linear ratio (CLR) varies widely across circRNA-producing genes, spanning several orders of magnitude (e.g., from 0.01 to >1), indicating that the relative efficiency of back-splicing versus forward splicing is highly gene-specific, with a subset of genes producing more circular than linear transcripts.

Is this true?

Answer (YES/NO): YES